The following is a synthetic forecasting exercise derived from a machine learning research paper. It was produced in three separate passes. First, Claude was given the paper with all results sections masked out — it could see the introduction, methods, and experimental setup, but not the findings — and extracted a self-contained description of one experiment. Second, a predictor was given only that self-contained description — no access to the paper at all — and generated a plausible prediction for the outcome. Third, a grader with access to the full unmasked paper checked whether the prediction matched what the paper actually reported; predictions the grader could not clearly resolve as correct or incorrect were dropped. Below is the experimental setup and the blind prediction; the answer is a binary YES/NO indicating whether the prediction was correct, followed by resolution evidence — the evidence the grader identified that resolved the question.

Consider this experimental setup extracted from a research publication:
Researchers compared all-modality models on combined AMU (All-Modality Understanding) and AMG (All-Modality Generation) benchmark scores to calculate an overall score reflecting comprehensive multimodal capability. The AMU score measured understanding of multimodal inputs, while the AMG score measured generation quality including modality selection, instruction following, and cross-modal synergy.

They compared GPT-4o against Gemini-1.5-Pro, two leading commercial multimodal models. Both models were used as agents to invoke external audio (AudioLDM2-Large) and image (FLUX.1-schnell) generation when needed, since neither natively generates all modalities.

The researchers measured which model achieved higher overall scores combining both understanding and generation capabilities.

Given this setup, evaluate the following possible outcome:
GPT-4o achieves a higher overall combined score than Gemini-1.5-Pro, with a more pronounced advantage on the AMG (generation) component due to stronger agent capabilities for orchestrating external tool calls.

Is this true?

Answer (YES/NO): NO